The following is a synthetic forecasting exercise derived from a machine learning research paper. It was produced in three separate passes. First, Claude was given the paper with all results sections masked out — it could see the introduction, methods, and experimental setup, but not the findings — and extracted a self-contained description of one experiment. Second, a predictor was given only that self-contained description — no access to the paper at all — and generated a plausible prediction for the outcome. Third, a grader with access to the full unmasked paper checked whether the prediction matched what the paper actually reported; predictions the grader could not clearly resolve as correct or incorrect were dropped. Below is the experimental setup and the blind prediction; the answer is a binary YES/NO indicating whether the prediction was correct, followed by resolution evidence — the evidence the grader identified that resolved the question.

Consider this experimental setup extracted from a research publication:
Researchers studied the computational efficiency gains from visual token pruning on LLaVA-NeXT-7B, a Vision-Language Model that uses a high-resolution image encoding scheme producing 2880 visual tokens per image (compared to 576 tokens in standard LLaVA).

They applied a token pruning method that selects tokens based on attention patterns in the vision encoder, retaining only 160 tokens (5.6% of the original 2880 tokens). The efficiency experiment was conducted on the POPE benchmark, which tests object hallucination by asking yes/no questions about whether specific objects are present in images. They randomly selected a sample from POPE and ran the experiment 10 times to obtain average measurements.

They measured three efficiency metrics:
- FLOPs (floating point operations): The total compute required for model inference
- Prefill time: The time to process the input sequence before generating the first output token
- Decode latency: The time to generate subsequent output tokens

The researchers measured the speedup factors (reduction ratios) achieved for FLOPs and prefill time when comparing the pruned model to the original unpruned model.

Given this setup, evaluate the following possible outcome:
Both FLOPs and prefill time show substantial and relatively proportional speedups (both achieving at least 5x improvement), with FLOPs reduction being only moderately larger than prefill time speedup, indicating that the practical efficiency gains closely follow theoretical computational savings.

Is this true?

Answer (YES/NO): NO